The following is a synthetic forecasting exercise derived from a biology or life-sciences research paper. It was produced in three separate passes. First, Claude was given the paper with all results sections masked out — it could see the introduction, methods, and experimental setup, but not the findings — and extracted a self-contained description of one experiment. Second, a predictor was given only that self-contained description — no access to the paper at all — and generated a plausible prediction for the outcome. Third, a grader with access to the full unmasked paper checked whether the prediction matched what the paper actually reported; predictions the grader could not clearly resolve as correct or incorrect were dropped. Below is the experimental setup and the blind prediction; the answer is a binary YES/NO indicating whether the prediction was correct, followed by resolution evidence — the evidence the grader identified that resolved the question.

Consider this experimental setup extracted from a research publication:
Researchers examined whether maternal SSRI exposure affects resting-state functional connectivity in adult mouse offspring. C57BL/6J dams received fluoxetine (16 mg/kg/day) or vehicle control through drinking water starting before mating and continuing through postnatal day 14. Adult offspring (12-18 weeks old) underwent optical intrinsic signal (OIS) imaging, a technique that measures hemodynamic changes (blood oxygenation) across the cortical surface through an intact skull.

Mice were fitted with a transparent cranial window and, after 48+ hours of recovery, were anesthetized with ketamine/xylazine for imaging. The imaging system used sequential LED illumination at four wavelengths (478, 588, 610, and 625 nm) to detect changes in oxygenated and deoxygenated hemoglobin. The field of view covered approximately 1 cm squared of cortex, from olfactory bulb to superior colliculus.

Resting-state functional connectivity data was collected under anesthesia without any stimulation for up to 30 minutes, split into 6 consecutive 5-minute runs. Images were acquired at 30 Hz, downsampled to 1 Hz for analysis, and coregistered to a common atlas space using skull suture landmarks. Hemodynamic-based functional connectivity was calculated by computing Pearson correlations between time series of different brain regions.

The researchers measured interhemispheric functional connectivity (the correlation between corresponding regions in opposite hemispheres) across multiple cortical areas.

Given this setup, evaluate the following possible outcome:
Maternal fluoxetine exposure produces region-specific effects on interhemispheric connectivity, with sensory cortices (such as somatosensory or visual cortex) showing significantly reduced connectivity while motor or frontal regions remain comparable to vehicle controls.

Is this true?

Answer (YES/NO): NO